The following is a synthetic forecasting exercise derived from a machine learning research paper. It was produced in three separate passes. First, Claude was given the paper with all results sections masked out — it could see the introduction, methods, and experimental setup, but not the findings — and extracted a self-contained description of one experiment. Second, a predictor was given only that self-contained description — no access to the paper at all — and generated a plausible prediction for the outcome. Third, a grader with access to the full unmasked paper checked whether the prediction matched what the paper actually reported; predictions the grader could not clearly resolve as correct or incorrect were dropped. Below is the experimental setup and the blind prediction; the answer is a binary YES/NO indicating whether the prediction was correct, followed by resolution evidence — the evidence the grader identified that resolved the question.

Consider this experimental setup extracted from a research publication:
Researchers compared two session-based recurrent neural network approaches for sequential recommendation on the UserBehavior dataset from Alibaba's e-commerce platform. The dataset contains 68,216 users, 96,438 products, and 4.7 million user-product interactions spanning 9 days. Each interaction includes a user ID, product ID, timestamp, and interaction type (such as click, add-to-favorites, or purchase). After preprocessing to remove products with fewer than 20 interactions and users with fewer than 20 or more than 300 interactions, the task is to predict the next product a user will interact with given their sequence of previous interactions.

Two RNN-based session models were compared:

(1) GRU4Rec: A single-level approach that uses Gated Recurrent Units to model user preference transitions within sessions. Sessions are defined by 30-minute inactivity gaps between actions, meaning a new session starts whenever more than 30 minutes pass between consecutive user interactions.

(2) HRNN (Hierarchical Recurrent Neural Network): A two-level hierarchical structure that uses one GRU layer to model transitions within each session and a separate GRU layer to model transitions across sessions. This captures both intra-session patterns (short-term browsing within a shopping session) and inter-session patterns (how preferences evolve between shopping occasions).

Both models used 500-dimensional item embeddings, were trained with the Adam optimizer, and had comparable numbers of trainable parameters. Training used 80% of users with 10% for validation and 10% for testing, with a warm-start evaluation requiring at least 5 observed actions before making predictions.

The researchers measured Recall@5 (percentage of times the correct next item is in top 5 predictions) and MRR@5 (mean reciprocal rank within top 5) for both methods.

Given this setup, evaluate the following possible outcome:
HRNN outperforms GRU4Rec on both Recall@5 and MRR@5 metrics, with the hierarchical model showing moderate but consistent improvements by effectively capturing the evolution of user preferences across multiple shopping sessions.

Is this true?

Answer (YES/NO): NO